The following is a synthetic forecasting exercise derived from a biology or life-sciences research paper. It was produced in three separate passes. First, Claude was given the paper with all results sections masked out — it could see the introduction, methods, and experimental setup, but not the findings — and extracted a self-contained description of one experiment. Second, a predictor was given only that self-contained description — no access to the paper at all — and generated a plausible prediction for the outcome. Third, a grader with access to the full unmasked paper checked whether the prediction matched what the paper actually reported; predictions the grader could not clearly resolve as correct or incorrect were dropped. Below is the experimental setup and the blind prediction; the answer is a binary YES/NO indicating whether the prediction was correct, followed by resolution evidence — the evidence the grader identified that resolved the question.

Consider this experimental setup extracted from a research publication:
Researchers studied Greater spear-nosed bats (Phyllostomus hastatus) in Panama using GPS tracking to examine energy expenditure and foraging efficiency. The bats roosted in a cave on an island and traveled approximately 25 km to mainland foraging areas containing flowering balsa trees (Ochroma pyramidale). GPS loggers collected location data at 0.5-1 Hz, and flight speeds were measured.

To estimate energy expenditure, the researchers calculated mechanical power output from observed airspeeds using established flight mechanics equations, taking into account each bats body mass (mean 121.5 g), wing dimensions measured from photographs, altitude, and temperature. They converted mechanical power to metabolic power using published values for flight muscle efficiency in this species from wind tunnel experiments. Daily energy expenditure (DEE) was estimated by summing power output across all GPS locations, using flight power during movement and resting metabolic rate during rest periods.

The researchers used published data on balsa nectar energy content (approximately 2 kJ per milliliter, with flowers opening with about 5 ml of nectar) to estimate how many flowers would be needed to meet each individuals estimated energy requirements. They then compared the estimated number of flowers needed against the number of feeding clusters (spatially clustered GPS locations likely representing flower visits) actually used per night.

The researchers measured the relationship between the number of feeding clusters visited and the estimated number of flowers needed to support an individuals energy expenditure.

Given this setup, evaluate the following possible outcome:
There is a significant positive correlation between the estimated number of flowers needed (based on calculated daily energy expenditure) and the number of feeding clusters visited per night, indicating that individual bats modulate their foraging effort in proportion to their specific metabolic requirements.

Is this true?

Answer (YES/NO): YES